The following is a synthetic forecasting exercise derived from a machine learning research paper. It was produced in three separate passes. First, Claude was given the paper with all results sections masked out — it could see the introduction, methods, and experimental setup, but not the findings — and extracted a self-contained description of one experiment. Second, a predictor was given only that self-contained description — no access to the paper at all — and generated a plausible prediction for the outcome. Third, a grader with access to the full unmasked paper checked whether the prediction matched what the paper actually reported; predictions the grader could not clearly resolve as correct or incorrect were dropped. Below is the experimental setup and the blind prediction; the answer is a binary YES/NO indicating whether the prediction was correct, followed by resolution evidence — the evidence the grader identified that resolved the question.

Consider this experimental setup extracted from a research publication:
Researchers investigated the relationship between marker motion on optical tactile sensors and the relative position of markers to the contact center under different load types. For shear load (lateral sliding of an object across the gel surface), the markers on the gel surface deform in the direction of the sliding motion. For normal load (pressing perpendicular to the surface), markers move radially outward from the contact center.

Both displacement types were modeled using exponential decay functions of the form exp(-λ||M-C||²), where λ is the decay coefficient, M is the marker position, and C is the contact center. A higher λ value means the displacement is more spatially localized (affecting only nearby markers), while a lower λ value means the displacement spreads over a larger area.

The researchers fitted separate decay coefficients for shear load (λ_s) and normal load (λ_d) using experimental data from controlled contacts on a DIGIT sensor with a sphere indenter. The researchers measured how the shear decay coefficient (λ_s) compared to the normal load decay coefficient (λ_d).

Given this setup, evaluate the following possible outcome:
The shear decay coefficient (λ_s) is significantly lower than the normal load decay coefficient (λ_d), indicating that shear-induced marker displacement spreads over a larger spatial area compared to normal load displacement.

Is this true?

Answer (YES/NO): YES